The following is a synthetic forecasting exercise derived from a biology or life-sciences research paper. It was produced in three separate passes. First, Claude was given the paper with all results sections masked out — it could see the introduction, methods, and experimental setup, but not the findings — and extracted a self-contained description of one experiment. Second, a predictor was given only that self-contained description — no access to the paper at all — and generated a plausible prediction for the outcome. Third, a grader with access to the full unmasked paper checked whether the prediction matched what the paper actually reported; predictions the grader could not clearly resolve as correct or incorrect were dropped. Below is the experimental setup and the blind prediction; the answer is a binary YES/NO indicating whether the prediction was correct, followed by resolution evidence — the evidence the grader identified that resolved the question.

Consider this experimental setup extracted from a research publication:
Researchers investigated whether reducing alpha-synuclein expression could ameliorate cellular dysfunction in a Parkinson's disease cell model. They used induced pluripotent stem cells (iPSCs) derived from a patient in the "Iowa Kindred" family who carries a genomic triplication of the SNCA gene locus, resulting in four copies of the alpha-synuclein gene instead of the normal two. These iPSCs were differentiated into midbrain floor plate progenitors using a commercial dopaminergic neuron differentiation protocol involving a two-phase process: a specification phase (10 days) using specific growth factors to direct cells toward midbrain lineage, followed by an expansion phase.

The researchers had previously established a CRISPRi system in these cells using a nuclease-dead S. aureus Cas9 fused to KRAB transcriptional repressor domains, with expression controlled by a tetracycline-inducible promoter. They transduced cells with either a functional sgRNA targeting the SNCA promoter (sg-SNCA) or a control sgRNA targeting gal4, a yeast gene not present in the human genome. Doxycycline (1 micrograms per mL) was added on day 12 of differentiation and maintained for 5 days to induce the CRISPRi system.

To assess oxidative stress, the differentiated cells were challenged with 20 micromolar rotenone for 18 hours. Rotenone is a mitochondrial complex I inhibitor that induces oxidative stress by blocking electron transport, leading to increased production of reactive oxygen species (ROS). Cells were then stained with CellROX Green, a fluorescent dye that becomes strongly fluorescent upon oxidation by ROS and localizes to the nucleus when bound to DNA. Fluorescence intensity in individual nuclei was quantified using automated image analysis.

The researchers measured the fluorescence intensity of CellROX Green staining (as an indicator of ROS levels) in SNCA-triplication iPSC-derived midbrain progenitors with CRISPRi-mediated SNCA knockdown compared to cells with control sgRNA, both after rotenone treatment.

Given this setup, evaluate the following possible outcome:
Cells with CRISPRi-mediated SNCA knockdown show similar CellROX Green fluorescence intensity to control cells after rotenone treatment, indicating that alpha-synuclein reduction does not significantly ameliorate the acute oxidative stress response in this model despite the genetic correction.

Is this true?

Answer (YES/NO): NO